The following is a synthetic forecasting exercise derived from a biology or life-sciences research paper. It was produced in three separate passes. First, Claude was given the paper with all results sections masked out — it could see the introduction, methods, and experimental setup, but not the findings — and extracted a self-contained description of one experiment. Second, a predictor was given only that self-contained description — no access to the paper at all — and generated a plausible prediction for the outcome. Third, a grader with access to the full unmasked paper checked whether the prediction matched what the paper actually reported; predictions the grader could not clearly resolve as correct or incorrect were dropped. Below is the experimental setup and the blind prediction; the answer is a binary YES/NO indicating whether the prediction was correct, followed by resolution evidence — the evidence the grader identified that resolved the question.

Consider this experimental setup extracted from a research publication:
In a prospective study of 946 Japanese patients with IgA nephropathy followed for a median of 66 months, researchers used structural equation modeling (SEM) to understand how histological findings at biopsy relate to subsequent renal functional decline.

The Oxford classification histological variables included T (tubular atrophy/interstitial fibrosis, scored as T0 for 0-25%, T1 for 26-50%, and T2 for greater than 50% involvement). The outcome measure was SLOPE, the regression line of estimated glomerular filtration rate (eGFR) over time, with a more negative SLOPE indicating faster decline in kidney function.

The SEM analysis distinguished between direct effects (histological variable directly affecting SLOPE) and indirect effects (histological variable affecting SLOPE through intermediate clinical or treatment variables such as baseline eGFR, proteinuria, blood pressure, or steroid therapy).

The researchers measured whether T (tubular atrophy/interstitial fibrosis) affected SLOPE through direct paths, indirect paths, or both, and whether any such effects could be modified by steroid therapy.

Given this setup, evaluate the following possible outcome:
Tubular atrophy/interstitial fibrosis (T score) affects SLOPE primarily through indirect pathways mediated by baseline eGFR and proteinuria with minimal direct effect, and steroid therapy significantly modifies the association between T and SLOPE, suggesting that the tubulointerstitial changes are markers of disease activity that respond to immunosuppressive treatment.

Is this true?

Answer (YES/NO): NO